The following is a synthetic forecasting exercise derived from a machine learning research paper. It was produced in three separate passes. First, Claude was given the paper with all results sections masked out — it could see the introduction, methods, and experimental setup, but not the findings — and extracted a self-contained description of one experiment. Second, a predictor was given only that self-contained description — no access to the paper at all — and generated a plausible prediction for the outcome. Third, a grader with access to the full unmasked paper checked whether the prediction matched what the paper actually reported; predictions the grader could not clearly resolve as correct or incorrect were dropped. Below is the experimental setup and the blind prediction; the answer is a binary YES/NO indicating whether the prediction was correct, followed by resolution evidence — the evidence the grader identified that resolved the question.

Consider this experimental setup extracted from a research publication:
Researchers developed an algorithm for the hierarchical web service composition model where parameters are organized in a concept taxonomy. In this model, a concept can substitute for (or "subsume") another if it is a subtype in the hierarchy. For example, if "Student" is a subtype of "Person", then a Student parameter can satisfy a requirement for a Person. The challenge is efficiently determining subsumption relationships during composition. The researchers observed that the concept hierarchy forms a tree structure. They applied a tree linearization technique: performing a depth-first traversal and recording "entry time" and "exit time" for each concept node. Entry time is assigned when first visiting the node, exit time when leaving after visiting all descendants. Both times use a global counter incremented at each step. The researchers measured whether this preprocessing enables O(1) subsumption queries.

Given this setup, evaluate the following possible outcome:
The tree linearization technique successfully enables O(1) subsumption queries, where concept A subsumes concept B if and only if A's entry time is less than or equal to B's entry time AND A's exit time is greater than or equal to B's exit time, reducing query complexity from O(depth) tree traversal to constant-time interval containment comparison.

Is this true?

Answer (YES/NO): NO